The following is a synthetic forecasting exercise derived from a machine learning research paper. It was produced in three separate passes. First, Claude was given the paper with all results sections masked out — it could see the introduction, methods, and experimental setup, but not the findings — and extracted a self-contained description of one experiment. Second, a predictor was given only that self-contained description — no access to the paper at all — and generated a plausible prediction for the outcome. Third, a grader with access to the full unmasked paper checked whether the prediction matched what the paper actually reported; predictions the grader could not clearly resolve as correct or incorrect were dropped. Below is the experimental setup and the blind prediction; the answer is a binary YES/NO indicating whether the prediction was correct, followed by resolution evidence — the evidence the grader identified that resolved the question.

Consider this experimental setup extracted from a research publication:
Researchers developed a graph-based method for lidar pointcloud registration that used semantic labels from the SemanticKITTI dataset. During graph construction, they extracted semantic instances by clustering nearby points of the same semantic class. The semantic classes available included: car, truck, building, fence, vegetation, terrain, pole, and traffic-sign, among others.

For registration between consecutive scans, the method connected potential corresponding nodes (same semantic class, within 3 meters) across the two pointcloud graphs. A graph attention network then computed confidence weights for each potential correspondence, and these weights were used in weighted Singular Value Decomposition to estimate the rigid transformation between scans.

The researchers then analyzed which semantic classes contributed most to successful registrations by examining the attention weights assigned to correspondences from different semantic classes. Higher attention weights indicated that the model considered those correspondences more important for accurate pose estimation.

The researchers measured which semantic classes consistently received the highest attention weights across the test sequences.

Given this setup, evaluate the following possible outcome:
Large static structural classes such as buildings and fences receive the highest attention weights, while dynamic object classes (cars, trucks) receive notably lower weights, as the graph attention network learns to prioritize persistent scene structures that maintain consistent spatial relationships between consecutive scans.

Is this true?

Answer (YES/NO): NO